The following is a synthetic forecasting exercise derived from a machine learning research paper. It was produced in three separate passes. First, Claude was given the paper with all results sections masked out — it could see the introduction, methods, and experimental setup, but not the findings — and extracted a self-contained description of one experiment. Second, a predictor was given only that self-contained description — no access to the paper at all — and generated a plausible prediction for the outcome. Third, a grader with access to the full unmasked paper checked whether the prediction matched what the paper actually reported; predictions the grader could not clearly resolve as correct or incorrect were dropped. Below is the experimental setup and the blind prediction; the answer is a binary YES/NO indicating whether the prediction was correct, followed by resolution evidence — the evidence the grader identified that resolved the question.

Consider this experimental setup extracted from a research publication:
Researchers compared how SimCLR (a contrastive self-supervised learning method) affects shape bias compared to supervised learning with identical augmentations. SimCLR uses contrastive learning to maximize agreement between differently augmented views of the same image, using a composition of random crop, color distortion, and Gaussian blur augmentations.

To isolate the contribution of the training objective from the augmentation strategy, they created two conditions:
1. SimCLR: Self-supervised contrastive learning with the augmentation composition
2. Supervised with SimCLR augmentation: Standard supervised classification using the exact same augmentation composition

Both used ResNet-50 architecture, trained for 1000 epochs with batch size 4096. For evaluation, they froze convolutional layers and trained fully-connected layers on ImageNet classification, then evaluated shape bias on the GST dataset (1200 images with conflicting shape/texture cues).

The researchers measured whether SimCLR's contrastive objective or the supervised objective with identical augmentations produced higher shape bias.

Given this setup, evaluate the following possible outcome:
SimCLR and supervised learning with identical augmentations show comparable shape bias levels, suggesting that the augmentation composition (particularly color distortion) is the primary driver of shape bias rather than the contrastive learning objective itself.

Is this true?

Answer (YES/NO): YES